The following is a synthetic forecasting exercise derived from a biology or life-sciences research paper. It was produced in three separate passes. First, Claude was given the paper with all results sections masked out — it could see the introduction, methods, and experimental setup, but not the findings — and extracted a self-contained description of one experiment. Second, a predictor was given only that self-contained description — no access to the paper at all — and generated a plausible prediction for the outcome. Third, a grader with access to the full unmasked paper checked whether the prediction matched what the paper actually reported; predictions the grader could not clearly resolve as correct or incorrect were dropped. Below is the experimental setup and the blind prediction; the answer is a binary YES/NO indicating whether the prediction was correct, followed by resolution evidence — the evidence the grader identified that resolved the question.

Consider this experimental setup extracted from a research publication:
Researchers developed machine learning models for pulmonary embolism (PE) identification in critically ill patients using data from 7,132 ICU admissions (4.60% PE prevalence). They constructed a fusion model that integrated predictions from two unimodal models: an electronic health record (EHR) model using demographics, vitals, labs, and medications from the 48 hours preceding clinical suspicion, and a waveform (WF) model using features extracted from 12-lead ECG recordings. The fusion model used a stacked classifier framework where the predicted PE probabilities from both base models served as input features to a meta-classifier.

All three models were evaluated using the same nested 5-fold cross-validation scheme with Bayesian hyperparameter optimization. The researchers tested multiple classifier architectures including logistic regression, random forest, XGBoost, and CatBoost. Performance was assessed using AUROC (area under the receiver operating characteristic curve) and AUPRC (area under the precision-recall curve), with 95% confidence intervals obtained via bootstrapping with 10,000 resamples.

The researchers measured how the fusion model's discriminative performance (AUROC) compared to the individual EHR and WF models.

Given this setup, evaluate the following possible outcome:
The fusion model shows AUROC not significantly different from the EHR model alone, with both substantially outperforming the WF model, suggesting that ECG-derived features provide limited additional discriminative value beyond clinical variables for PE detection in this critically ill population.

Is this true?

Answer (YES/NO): NO